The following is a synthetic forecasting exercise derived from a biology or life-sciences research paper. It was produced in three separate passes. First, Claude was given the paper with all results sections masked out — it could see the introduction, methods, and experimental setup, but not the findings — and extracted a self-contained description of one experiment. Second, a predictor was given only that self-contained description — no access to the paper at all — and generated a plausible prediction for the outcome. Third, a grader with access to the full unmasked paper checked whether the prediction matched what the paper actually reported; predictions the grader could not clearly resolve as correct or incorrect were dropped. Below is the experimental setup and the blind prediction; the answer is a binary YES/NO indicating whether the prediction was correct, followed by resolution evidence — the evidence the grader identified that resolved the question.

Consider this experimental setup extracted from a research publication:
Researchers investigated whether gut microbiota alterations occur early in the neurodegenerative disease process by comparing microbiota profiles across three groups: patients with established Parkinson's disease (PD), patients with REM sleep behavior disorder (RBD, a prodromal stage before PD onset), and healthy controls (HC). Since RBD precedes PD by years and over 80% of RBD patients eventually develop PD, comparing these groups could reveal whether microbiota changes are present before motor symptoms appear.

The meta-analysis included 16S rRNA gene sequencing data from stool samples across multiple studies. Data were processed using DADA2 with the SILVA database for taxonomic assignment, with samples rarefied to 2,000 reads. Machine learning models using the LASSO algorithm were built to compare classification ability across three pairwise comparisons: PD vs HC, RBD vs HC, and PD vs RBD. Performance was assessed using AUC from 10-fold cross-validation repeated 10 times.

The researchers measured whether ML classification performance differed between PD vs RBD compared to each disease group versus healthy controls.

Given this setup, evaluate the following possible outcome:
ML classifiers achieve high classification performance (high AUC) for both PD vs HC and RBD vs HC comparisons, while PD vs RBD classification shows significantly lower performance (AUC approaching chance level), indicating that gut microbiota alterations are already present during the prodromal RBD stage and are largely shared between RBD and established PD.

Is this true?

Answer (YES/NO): NO